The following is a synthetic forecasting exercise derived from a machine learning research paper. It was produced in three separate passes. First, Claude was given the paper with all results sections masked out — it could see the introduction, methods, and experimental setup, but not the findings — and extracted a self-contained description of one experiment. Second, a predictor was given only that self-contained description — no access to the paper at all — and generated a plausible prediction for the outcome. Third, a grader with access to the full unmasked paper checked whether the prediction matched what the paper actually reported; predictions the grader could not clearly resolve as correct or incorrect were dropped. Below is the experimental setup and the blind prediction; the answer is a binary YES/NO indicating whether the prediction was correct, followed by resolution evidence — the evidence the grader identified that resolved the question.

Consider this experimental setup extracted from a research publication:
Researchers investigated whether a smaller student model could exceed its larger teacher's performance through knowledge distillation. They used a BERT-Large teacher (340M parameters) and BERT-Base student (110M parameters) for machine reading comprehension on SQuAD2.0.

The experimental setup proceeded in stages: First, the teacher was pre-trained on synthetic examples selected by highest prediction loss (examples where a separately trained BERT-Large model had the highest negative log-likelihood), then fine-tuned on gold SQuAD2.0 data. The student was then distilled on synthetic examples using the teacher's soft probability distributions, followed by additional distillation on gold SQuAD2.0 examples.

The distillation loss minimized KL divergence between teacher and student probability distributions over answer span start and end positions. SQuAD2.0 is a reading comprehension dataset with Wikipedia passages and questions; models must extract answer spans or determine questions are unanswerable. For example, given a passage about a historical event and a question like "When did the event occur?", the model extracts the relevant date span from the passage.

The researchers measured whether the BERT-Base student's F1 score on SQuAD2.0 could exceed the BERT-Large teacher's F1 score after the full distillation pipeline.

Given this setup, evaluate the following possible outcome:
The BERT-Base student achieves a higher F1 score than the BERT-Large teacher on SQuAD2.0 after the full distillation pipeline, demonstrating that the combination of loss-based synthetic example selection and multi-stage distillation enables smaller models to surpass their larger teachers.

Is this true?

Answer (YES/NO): YES